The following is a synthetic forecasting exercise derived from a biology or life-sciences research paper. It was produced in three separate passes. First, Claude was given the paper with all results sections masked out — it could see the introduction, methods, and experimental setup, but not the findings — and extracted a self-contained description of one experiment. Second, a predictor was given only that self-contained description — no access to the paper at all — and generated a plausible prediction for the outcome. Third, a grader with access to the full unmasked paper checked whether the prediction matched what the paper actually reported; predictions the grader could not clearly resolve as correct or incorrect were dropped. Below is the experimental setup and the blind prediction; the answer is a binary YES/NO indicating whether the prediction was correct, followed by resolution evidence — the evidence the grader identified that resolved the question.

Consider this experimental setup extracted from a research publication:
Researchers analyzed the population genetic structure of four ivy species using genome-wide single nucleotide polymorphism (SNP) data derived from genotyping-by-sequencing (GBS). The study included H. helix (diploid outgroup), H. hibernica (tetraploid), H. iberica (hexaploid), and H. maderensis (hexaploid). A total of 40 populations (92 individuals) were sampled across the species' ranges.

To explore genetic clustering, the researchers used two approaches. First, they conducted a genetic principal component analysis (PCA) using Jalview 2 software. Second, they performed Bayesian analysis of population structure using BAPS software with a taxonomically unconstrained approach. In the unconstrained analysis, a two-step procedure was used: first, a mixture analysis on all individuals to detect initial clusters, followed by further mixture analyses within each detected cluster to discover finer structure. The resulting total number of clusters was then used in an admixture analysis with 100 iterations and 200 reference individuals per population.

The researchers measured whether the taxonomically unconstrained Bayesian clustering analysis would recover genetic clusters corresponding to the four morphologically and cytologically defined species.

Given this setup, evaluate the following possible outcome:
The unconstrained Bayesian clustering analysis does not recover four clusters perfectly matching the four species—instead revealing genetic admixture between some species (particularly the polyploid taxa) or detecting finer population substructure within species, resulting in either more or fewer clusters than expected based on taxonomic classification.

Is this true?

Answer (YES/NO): YES